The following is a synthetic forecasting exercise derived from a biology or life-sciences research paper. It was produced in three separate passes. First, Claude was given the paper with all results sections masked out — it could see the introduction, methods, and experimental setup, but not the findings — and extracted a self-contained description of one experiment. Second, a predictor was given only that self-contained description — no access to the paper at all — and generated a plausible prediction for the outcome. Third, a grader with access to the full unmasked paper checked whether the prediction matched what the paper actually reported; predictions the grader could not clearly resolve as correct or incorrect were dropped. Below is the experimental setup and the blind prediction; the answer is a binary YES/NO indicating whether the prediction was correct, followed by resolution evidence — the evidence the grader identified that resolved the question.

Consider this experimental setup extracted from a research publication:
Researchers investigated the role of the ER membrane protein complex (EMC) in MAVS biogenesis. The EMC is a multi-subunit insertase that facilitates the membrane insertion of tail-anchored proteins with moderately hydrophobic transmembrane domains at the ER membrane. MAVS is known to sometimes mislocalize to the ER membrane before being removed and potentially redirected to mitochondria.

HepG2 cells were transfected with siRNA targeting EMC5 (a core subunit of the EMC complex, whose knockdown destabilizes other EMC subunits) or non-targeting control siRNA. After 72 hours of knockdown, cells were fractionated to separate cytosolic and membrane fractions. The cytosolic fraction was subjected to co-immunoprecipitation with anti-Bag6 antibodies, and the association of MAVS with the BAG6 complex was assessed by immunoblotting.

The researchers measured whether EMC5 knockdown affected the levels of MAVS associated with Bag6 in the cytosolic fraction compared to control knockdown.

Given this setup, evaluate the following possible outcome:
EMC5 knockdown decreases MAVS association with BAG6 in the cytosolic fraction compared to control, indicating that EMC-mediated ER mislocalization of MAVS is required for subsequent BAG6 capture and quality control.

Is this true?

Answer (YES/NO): NO